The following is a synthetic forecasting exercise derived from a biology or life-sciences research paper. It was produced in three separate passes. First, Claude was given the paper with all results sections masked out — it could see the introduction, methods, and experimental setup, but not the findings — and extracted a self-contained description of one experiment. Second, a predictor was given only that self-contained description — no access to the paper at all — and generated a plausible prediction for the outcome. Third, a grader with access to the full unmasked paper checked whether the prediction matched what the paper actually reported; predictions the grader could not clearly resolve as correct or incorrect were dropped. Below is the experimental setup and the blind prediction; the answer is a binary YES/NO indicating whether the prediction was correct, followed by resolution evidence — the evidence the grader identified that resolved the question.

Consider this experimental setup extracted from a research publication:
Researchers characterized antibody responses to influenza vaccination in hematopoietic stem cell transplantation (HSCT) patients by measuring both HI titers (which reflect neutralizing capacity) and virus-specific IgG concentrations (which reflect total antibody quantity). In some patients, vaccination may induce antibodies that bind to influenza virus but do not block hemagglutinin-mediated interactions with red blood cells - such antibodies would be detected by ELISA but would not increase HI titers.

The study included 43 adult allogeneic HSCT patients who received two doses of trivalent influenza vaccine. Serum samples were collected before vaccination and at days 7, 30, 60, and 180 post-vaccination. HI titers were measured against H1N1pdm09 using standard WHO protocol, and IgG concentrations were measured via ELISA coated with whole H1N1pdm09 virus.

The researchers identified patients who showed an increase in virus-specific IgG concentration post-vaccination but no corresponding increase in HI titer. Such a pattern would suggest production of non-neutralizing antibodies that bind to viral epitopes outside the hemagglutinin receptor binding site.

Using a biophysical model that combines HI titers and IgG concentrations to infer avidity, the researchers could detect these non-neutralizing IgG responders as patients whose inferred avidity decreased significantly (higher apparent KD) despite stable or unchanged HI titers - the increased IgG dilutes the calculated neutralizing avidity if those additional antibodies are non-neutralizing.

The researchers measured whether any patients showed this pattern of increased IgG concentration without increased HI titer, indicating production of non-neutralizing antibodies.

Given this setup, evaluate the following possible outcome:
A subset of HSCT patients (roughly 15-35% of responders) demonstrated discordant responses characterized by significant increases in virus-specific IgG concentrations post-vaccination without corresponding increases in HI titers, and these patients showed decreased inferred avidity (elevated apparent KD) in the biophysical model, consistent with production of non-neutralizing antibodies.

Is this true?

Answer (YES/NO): YES